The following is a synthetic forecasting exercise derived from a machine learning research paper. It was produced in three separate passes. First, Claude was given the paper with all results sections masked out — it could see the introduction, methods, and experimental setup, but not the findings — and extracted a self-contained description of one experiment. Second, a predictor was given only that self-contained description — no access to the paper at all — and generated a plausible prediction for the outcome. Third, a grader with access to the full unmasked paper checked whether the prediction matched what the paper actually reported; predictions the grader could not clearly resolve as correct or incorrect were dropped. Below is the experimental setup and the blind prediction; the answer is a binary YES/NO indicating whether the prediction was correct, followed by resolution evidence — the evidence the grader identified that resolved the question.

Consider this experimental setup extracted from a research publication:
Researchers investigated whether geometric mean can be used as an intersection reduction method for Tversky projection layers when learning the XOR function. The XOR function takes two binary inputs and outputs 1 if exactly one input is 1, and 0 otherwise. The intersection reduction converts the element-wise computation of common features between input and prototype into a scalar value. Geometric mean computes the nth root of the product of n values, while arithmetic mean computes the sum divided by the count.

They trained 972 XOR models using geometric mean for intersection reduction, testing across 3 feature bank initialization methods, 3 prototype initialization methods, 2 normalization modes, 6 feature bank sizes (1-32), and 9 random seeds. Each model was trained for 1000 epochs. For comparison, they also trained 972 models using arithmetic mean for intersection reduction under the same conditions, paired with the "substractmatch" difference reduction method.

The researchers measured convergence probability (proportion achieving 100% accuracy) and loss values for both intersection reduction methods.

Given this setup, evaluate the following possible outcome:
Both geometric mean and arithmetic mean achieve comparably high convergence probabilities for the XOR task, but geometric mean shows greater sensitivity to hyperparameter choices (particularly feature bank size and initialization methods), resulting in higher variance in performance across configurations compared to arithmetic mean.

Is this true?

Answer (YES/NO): NO